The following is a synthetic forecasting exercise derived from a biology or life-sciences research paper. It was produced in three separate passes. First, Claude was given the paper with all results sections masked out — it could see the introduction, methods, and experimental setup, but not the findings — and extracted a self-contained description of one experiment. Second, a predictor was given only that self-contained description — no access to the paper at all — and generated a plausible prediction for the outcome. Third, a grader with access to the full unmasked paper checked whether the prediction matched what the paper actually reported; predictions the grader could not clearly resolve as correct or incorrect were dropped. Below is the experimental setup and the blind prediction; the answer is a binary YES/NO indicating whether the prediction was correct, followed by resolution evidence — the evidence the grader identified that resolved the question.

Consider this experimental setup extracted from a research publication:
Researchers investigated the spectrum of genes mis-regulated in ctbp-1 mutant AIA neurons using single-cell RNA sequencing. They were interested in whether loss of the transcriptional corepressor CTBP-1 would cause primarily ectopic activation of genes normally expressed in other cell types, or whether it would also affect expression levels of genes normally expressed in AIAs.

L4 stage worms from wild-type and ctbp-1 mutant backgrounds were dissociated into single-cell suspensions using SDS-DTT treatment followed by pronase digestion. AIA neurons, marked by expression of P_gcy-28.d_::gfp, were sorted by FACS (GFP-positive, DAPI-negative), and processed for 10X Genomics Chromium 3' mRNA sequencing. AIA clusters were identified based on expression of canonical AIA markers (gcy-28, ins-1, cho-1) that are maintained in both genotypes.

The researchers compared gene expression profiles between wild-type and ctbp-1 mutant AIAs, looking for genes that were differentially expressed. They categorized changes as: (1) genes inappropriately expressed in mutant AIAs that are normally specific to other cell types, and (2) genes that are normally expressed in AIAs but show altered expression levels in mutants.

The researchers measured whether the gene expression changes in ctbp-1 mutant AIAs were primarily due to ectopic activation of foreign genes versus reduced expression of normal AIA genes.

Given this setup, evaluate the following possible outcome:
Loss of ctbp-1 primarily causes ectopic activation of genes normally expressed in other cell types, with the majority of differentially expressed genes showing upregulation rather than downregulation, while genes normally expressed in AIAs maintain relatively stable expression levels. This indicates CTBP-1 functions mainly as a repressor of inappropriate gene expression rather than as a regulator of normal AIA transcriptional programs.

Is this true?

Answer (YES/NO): NO